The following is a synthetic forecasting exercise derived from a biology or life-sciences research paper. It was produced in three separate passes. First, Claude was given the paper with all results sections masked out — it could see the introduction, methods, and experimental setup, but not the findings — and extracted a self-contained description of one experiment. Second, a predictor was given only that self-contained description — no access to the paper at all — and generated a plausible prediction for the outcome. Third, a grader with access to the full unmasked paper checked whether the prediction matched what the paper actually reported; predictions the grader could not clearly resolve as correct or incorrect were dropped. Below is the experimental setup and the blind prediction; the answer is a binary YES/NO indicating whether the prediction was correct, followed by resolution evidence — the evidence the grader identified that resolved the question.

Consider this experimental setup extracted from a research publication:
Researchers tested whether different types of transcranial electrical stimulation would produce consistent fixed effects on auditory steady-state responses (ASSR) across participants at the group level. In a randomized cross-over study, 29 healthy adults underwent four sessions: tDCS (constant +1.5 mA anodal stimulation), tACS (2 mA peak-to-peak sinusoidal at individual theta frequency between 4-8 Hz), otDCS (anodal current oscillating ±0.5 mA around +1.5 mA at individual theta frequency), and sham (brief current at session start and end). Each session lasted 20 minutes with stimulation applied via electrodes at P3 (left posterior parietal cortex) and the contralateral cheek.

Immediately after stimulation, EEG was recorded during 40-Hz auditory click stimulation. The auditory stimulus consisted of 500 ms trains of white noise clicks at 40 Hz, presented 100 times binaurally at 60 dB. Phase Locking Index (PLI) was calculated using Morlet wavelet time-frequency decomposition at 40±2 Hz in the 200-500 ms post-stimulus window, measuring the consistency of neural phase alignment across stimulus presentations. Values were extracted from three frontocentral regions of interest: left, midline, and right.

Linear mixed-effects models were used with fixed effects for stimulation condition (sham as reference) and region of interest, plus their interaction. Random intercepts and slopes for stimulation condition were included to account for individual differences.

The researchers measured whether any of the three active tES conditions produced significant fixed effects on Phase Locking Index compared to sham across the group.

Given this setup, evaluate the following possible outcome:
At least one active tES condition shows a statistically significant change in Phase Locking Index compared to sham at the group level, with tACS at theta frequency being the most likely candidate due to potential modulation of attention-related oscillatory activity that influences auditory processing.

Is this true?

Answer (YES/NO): NO